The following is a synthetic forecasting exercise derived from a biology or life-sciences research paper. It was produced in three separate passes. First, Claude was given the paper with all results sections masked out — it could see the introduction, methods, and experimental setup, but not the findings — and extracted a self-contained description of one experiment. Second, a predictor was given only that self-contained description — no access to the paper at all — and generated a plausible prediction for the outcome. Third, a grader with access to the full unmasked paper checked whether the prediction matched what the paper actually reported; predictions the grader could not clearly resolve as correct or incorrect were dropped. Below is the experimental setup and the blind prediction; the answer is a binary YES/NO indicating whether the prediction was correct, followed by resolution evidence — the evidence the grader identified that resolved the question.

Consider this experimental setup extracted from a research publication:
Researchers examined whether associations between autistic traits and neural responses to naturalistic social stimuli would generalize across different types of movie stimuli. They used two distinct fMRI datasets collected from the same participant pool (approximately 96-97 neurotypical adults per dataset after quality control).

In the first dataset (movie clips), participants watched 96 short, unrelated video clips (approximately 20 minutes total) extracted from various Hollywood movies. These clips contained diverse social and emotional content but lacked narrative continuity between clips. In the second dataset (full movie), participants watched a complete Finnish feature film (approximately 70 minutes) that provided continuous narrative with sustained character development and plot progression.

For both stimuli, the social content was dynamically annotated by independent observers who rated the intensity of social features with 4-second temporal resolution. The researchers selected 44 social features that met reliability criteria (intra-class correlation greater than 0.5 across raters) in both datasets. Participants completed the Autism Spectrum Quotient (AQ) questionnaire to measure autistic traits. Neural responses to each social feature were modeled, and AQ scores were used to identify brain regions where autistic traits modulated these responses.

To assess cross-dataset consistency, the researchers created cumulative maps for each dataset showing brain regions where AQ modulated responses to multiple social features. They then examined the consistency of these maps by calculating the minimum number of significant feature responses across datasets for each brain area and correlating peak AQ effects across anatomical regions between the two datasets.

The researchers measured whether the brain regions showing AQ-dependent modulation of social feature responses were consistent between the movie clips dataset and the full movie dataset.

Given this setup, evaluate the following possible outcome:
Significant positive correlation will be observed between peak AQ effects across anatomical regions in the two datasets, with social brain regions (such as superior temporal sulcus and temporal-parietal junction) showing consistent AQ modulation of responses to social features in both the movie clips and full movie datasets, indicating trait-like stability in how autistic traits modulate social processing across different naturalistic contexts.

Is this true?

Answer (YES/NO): NO